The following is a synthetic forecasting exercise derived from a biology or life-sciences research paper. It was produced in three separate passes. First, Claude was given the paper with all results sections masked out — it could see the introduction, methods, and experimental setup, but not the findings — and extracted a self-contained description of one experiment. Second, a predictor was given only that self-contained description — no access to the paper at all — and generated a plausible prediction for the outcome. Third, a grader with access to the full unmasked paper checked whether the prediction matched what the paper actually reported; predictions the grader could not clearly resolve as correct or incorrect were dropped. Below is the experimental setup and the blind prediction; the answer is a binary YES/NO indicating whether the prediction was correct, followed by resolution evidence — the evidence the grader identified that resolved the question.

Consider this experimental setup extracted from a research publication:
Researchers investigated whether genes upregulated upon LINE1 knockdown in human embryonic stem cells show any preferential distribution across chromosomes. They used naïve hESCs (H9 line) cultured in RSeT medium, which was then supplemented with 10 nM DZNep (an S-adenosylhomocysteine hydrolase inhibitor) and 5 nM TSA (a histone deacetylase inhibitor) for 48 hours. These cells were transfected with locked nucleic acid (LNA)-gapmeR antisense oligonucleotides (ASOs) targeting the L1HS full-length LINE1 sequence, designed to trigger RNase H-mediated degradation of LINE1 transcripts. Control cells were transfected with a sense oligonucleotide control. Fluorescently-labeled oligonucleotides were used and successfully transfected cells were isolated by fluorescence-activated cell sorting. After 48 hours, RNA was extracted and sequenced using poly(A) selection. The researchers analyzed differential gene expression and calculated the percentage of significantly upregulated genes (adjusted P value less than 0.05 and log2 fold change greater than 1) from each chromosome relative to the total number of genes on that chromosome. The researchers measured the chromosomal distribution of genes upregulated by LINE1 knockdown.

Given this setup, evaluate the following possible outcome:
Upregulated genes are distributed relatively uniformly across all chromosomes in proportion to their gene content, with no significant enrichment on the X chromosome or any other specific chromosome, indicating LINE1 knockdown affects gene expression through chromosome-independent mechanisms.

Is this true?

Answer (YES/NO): NO